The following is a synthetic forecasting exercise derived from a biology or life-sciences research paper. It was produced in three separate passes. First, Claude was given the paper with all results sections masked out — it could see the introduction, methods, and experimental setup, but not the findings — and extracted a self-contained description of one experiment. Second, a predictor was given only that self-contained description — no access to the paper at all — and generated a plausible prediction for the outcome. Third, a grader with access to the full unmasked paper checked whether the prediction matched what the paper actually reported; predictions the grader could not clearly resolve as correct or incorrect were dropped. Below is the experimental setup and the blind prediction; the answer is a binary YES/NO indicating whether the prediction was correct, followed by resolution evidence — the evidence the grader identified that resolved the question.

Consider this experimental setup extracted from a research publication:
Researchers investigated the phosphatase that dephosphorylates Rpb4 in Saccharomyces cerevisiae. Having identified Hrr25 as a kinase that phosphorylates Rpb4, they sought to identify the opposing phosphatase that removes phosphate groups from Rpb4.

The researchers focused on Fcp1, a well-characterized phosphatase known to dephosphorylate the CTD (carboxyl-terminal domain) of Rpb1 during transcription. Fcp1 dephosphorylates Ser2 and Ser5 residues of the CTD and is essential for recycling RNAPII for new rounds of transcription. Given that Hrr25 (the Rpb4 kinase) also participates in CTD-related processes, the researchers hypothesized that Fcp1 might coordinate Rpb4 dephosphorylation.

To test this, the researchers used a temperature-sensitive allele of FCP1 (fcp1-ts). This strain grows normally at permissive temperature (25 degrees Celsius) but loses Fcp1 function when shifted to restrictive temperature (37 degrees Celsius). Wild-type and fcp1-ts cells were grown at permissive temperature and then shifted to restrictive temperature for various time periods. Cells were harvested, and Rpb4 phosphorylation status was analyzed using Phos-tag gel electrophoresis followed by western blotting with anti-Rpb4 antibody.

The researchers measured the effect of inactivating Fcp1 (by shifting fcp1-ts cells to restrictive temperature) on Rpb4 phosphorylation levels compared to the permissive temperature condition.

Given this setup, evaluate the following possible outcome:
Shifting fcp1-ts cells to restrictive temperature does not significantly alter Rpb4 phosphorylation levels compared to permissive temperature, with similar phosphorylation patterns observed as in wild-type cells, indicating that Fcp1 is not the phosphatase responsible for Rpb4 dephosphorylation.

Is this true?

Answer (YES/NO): NO